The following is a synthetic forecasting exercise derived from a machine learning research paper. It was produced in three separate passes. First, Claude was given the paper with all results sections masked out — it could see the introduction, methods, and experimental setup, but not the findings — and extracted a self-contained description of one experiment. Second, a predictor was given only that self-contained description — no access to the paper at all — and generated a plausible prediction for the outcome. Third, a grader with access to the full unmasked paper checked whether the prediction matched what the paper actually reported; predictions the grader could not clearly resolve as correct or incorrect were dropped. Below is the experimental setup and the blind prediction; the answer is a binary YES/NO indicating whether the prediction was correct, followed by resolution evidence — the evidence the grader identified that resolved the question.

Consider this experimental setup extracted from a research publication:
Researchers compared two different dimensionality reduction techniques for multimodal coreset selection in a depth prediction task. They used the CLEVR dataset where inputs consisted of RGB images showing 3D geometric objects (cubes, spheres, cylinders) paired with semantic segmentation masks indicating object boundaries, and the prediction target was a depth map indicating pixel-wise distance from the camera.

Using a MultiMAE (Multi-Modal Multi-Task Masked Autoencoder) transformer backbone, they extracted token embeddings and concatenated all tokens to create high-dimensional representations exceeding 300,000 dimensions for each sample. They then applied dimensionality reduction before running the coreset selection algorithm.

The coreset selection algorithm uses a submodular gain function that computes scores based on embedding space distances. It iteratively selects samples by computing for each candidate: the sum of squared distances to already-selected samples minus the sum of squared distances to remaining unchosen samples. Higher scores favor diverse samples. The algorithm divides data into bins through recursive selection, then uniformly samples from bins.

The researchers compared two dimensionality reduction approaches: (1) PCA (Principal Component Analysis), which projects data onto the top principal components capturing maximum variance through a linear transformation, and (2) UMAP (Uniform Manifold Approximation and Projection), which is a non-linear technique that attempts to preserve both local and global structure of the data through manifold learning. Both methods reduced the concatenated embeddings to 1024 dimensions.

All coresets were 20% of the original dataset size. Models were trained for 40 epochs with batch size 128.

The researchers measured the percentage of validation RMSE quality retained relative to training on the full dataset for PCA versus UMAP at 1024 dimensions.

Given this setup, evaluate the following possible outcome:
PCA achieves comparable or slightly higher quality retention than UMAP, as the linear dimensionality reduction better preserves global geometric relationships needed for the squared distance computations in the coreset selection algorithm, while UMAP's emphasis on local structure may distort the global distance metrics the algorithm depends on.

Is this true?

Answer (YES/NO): YES